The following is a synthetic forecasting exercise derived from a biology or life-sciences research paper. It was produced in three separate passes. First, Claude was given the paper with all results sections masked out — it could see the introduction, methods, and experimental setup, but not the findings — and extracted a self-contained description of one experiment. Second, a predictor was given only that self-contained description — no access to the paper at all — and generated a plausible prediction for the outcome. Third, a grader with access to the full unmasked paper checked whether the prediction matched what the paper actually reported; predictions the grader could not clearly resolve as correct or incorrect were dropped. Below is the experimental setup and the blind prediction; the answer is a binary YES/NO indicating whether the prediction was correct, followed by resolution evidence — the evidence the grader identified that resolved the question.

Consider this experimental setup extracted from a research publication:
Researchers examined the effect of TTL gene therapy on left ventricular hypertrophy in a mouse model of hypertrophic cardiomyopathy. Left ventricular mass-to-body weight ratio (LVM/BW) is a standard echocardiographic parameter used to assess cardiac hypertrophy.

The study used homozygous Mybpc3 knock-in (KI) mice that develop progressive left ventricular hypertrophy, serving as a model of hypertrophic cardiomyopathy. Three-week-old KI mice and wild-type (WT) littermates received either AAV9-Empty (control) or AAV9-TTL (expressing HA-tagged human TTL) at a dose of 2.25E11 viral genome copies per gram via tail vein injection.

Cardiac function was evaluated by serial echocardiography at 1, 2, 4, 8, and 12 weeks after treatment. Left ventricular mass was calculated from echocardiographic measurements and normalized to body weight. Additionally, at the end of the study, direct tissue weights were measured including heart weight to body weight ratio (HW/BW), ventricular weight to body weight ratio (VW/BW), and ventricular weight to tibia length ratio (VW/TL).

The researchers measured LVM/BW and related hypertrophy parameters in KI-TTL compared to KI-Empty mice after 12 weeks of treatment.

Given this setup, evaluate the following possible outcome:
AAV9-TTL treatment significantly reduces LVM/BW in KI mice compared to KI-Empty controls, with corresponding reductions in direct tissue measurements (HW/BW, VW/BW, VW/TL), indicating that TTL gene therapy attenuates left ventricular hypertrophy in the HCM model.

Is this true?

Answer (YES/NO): NO